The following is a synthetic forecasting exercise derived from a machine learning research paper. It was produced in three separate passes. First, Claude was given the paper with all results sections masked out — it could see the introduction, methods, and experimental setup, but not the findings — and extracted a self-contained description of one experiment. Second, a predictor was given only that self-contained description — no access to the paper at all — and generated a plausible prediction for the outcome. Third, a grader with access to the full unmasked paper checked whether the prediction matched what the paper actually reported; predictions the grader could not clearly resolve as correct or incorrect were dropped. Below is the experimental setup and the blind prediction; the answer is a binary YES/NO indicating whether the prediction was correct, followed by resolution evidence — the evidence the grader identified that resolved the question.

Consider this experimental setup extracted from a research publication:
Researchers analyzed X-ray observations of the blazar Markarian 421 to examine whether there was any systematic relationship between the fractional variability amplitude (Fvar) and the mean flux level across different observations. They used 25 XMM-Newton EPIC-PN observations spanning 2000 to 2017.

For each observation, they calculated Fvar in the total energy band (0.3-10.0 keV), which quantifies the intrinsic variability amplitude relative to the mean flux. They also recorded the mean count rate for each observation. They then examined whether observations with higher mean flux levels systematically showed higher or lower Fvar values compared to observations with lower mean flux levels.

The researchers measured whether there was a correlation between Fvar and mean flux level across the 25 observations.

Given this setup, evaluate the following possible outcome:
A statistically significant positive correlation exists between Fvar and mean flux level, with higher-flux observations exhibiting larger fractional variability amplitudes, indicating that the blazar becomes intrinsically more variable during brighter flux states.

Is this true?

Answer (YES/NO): NO